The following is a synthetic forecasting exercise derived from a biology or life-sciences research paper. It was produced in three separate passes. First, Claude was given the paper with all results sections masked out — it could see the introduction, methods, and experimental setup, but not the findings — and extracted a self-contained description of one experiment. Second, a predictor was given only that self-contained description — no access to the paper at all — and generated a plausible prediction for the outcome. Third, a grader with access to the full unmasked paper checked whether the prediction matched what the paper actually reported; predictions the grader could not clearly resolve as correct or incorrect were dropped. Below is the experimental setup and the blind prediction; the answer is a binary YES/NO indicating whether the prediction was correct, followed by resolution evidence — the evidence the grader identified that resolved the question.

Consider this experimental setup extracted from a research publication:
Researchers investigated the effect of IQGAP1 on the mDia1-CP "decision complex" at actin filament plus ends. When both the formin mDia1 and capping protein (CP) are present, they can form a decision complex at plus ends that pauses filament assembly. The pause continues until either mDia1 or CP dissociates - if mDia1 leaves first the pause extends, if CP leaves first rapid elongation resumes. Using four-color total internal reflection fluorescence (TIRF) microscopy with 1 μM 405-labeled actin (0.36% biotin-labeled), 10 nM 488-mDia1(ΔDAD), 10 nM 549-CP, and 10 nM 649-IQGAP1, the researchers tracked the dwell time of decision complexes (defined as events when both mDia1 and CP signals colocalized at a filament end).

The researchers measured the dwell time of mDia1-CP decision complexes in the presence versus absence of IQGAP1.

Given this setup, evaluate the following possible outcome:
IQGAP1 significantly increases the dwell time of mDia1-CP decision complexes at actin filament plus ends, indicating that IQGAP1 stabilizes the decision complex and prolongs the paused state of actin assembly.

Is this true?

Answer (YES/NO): NO